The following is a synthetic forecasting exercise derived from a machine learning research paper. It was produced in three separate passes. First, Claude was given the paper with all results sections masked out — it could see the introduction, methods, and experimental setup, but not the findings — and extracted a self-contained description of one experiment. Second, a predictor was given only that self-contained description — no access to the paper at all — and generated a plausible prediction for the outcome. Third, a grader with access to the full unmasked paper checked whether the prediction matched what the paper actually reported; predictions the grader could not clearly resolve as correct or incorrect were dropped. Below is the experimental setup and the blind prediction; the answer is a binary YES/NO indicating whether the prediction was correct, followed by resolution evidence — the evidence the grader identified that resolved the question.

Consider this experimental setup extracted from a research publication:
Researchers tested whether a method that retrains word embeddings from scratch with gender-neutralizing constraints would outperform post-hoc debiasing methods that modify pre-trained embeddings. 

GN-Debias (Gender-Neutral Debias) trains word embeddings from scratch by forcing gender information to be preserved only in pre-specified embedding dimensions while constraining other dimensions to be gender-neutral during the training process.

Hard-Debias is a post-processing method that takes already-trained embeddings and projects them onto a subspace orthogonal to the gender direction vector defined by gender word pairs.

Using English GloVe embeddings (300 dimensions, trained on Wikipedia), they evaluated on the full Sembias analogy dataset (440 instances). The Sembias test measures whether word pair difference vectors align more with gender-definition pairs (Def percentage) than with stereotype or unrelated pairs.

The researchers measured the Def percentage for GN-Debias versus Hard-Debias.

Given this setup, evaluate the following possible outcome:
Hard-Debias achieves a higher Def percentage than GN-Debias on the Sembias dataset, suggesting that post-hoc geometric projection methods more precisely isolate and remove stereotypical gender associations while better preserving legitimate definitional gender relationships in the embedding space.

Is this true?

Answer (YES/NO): NO